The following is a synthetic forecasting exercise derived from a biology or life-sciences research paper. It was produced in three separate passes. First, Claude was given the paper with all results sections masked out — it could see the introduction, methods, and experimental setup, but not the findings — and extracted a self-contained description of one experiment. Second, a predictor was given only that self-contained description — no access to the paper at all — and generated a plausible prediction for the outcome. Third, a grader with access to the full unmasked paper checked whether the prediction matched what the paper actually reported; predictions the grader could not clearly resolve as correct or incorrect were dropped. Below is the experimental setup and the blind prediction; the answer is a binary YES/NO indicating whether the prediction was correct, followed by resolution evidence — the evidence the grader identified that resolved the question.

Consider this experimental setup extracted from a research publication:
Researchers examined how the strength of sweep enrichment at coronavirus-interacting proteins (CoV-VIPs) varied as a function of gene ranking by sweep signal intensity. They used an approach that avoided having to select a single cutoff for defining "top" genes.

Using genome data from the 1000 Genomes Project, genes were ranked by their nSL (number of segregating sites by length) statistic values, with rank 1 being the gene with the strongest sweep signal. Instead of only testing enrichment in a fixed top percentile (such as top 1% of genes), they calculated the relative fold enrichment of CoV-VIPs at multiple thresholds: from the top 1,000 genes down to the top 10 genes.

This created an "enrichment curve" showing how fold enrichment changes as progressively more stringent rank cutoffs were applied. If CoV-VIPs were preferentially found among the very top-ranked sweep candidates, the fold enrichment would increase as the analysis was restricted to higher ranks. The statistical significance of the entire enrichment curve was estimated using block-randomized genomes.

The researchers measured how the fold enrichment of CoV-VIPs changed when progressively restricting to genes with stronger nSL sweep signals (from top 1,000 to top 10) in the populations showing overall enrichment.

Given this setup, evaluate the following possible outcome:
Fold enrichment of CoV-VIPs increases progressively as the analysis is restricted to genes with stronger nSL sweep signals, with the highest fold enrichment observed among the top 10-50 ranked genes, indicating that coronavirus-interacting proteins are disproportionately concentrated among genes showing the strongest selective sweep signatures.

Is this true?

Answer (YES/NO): YES